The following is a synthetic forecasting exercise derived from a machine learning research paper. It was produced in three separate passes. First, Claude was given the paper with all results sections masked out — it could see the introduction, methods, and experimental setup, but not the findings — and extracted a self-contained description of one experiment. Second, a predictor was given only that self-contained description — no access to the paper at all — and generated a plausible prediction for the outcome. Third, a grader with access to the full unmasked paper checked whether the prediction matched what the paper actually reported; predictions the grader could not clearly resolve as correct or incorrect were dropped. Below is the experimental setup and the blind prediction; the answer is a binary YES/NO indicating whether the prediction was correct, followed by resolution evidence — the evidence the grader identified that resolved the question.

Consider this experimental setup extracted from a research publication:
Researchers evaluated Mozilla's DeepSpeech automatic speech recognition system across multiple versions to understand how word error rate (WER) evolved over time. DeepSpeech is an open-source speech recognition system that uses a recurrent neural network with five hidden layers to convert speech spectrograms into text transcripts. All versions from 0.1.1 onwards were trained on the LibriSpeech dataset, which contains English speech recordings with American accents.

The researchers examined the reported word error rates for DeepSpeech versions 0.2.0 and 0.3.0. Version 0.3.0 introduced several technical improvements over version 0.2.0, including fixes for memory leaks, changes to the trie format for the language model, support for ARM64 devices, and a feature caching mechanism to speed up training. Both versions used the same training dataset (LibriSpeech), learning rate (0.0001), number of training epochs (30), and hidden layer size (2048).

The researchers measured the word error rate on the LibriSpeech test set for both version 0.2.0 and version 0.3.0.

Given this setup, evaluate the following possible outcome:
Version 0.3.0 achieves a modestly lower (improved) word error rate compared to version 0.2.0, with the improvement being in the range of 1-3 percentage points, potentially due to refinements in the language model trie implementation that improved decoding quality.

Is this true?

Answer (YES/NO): NO